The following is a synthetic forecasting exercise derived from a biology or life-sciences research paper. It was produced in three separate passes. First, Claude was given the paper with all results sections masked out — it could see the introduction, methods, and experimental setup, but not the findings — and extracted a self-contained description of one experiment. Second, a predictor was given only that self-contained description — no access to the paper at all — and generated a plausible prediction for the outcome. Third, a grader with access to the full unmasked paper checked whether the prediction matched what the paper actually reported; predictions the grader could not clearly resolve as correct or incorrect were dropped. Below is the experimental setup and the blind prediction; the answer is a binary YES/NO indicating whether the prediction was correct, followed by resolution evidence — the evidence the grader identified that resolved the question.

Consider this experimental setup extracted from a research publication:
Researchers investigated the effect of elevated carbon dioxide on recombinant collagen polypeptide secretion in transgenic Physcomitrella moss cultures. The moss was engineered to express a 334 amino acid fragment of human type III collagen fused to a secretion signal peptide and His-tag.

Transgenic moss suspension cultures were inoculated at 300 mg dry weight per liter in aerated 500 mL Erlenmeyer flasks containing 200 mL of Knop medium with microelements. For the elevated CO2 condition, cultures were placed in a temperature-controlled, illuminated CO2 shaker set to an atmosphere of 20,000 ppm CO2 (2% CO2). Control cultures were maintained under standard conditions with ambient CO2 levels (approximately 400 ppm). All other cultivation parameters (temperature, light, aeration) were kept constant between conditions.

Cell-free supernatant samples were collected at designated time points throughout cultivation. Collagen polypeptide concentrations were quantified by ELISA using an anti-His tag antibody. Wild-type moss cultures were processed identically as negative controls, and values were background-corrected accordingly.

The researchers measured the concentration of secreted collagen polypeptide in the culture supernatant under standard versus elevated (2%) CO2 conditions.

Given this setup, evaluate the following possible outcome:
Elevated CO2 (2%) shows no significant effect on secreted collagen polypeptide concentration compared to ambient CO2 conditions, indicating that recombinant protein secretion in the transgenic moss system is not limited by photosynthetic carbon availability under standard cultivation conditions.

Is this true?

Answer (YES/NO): NO